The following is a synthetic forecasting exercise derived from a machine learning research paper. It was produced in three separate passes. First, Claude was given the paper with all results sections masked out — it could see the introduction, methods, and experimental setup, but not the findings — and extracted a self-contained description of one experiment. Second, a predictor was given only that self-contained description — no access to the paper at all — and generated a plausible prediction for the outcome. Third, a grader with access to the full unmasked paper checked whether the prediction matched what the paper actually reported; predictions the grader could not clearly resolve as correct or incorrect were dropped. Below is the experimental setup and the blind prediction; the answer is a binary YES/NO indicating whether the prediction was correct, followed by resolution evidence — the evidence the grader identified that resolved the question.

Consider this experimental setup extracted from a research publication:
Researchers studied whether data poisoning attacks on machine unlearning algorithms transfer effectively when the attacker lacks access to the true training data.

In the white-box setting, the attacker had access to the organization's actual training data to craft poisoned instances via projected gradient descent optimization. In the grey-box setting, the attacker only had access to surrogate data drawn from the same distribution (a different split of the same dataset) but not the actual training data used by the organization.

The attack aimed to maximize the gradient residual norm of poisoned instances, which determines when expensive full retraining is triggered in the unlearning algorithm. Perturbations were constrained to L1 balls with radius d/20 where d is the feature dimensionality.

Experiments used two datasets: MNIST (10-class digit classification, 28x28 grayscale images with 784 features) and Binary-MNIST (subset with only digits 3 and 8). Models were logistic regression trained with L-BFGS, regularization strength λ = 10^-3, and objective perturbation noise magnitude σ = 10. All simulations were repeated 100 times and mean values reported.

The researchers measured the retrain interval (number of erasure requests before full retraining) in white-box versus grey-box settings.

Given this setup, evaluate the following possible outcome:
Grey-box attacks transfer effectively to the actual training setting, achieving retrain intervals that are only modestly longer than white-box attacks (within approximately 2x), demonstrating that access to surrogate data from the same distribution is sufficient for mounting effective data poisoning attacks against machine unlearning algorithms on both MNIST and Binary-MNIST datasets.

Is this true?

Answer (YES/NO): YES